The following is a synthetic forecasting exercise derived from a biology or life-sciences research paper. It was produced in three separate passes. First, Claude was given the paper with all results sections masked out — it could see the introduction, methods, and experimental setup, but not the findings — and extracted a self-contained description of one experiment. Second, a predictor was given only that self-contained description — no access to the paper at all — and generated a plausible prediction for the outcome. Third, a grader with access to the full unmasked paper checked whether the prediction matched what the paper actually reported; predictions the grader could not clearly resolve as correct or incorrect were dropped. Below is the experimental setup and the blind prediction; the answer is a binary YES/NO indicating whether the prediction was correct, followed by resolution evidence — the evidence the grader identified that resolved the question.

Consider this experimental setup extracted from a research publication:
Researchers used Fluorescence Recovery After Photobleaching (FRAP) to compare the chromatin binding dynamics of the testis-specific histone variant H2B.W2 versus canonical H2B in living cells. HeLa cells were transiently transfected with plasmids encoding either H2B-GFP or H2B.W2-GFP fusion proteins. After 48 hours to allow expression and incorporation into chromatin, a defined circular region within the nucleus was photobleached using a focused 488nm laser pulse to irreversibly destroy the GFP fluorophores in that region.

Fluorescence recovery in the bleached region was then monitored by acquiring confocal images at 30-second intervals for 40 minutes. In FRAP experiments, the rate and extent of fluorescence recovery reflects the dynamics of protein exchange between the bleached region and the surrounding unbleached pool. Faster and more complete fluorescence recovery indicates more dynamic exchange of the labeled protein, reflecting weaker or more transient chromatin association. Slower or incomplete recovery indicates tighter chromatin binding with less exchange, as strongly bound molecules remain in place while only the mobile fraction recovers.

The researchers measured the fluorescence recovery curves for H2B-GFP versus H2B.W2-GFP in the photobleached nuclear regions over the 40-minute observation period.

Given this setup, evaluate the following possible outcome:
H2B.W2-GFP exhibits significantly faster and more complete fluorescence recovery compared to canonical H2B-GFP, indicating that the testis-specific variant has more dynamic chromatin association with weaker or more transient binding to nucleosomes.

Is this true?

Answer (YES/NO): YES